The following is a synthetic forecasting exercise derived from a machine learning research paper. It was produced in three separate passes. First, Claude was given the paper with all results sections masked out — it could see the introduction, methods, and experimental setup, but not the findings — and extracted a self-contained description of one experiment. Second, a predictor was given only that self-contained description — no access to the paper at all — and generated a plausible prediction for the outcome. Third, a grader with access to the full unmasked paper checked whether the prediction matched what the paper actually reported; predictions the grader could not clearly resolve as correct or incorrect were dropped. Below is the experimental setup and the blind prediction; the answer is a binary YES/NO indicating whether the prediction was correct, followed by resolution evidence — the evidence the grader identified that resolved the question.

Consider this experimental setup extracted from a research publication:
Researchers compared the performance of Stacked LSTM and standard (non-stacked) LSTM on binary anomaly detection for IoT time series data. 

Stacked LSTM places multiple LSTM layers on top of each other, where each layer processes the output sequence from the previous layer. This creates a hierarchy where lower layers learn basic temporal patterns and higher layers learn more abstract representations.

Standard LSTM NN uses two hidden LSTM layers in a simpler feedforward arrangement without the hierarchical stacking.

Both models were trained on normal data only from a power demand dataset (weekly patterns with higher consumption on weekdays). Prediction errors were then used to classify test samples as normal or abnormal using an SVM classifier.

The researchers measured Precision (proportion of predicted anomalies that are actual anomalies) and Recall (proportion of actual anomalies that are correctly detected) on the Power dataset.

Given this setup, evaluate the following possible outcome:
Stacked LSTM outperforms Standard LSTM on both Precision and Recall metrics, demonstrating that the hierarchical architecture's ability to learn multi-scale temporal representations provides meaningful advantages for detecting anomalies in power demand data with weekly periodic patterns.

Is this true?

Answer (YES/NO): YES